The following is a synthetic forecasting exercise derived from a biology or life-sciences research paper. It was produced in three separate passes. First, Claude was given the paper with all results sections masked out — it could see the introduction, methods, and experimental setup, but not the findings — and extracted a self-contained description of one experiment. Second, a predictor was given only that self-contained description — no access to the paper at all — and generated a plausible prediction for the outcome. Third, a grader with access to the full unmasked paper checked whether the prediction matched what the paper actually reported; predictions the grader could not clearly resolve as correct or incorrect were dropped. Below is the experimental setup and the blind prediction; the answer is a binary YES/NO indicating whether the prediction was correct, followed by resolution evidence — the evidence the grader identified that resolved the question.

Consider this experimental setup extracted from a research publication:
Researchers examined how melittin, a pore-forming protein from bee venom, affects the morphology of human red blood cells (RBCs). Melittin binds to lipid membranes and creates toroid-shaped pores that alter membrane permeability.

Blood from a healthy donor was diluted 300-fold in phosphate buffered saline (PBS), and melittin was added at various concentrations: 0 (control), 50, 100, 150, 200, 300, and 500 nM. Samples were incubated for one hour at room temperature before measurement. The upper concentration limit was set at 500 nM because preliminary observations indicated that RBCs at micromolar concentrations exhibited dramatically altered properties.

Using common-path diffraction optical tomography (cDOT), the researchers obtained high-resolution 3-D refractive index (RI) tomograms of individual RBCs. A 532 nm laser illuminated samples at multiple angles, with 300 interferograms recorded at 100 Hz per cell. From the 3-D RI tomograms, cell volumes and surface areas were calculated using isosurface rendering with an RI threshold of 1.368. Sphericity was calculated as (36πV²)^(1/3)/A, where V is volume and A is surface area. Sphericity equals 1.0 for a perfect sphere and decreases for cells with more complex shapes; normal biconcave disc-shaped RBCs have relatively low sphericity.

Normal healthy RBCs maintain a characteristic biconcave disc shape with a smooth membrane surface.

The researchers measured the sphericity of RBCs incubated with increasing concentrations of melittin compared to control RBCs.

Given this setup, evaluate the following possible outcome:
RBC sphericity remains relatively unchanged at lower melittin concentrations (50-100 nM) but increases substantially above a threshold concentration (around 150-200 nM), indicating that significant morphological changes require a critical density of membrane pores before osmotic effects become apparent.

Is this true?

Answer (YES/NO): NO